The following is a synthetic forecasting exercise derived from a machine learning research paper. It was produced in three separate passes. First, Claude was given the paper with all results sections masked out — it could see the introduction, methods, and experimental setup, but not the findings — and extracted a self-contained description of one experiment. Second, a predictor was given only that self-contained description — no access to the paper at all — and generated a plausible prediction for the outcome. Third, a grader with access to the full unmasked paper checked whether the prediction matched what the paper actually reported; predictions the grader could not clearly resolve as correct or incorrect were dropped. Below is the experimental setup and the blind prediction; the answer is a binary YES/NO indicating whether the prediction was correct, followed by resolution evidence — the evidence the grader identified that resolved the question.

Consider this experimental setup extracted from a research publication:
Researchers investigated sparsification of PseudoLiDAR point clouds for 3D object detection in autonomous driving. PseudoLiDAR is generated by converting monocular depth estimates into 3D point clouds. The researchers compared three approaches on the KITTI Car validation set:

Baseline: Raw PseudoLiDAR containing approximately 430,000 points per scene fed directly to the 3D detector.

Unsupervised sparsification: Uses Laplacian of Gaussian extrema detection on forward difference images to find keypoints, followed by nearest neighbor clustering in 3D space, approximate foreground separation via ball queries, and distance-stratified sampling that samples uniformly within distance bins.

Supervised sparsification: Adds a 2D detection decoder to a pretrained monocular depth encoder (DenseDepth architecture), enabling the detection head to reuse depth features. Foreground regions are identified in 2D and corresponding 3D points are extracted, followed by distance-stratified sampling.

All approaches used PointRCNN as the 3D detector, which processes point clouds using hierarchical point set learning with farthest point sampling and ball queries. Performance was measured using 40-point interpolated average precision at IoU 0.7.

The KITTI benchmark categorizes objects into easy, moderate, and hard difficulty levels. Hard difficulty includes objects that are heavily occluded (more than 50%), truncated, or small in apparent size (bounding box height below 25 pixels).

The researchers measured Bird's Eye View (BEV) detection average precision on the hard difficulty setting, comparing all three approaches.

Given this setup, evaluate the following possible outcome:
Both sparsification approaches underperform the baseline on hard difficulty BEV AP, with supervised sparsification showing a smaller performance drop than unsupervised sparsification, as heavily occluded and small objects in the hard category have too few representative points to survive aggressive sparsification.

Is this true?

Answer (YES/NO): NO